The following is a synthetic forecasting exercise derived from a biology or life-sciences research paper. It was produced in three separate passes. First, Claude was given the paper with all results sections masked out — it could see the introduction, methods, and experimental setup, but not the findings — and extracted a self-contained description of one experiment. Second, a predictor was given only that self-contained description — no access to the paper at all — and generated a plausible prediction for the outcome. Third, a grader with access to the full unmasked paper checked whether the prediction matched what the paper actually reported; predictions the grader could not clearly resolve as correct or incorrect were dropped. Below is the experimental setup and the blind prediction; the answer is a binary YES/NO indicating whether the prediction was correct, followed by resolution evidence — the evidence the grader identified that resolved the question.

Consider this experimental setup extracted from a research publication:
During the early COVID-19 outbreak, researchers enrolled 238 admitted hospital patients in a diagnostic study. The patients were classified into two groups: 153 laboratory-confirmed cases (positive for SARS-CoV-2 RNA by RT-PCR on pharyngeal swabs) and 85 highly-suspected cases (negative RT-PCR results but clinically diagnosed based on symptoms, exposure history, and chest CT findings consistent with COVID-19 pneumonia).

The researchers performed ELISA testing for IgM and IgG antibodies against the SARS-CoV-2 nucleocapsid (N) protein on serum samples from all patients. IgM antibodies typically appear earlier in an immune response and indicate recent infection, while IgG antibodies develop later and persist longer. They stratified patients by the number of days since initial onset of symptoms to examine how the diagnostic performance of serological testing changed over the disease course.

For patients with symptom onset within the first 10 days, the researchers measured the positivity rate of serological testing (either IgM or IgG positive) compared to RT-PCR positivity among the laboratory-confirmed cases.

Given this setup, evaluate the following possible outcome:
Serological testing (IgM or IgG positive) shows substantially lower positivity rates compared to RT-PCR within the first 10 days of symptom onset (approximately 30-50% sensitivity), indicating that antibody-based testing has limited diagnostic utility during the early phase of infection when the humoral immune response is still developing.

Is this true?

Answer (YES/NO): YES